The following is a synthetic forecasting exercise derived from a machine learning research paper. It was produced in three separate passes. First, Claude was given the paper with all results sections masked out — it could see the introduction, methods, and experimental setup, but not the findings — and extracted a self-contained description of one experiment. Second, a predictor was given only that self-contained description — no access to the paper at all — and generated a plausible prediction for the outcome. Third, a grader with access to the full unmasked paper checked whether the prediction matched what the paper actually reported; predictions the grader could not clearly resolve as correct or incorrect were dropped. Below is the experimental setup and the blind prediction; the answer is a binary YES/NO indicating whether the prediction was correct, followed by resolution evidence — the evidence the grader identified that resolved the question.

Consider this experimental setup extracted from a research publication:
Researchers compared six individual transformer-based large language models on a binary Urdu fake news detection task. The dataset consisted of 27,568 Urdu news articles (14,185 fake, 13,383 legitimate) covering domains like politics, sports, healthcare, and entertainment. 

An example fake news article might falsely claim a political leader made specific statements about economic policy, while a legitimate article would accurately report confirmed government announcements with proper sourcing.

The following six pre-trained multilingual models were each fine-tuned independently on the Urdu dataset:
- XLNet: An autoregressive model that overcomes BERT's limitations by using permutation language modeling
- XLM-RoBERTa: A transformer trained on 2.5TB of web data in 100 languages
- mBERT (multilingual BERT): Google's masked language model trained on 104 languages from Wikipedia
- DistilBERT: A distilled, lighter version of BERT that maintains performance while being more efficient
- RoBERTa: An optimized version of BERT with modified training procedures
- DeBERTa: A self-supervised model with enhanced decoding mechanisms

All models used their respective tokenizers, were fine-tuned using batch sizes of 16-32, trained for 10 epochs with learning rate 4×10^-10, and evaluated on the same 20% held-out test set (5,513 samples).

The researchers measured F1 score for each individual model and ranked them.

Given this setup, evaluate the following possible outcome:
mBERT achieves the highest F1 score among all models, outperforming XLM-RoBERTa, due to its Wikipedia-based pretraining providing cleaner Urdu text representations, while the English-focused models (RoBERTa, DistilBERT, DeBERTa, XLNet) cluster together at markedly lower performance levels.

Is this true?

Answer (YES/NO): NO